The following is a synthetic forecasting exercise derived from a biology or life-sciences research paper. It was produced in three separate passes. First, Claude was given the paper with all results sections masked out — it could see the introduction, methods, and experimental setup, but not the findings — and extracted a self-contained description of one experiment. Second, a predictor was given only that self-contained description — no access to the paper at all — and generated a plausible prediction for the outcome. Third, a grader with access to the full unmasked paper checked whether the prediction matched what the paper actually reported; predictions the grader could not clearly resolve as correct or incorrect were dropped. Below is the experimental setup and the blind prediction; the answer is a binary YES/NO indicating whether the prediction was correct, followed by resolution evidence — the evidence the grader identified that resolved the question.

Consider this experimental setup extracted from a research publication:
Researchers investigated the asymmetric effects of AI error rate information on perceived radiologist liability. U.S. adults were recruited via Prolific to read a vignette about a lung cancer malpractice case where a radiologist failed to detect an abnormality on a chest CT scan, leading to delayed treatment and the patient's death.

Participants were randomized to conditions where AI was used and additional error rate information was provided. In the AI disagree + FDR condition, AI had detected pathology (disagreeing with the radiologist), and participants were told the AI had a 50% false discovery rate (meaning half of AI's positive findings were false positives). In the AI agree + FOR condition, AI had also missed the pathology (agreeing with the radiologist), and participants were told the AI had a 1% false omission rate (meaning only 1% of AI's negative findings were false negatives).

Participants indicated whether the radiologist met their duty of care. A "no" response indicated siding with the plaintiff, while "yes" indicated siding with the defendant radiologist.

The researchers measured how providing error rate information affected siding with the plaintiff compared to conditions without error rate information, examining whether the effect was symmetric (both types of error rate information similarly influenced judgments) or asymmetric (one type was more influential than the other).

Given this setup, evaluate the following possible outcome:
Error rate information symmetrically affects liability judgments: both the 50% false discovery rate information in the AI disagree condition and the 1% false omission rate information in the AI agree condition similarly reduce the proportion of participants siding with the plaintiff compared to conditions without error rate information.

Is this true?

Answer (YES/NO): NO